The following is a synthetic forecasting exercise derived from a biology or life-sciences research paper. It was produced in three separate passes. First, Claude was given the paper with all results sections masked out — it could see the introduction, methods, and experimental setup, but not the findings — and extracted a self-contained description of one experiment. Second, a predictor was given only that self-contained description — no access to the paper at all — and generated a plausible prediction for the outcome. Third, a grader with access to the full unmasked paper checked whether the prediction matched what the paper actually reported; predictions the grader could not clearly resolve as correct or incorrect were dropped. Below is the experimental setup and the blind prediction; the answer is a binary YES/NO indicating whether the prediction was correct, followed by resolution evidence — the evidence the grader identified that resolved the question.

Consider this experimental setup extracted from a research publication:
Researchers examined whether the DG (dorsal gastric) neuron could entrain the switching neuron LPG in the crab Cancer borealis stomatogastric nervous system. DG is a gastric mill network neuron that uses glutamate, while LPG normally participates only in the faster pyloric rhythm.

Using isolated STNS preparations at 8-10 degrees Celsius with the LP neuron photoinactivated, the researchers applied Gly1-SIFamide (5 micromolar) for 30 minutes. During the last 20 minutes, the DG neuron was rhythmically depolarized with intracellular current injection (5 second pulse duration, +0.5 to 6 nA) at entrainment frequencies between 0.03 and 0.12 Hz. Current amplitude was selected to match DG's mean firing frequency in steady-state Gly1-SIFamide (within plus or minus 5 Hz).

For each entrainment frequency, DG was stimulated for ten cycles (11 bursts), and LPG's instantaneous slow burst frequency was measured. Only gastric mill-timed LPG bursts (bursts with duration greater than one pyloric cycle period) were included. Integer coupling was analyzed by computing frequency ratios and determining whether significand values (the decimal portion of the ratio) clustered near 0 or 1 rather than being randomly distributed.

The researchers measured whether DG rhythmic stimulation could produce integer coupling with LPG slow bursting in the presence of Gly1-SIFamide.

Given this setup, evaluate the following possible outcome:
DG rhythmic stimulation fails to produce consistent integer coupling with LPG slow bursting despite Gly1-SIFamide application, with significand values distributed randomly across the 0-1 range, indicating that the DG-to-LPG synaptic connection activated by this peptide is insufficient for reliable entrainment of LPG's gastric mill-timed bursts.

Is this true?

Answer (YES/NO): NO